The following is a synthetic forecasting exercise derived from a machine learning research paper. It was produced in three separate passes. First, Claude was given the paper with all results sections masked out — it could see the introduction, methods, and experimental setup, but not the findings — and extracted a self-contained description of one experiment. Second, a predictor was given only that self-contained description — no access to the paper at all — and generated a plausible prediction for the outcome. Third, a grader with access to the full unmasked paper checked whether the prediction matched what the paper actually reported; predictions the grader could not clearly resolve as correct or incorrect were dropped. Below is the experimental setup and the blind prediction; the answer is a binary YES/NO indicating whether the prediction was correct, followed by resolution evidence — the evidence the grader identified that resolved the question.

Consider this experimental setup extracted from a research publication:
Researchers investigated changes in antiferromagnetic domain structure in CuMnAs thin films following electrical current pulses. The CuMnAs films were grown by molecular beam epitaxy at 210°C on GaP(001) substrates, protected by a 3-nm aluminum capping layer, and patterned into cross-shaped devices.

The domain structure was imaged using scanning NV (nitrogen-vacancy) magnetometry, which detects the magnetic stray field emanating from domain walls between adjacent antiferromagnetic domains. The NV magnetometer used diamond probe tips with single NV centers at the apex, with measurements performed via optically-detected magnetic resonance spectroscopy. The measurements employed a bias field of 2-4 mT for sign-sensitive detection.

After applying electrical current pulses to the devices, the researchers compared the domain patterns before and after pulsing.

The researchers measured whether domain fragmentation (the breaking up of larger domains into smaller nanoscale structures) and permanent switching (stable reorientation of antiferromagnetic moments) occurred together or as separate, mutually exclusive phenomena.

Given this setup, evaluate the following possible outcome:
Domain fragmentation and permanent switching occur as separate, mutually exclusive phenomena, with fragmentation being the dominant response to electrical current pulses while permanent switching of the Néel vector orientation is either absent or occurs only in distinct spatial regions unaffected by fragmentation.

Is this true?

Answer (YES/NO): NO